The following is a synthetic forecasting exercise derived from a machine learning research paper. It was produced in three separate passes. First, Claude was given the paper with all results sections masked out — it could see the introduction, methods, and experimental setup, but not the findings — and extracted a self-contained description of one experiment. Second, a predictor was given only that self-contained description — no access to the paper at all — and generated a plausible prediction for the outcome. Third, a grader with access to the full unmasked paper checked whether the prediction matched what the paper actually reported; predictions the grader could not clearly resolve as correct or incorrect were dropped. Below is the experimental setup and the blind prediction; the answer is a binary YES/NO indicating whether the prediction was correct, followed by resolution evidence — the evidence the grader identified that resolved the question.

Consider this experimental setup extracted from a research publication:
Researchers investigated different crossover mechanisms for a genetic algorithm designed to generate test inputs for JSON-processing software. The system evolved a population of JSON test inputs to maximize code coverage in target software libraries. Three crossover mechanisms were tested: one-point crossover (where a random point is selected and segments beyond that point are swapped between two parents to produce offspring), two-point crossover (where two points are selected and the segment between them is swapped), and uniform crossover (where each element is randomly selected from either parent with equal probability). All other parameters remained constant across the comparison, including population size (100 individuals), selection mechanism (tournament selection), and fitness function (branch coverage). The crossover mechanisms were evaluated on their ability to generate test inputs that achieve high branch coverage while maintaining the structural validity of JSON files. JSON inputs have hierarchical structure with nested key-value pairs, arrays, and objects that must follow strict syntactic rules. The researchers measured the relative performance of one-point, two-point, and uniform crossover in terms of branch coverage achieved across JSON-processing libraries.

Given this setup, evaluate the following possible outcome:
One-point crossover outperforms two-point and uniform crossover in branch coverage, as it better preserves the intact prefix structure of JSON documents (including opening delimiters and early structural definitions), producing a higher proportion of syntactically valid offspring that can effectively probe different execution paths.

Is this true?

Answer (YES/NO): YES